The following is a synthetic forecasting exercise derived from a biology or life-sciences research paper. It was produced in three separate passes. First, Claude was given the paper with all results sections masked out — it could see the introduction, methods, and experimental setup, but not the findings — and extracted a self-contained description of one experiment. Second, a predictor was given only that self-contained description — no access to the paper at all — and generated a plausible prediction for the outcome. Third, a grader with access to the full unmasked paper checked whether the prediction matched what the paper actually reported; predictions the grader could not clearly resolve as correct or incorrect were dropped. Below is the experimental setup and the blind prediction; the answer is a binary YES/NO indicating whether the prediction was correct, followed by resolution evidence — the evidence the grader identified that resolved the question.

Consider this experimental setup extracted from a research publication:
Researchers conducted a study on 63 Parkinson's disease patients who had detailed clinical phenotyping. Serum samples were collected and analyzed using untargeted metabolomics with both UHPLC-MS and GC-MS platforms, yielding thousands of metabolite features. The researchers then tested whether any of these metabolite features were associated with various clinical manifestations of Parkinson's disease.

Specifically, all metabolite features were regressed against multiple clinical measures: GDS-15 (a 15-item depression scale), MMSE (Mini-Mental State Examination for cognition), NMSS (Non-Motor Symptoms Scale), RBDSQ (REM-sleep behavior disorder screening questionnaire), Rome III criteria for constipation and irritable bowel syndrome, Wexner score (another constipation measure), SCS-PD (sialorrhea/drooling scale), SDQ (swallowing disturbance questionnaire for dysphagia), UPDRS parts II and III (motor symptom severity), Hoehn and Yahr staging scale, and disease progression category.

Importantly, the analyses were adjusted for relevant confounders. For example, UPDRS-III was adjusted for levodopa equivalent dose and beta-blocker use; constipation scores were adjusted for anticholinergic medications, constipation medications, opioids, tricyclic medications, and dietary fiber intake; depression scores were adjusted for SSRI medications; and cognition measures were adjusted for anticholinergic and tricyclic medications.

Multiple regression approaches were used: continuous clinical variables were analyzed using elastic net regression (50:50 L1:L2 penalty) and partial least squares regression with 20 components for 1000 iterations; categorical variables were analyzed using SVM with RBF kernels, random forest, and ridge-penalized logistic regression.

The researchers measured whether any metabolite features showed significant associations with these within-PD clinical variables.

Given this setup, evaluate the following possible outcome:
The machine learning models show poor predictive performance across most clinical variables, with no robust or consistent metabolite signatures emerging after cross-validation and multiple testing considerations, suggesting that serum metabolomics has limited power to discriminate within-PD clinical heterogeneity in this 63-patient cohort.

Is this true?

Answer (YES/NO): YES